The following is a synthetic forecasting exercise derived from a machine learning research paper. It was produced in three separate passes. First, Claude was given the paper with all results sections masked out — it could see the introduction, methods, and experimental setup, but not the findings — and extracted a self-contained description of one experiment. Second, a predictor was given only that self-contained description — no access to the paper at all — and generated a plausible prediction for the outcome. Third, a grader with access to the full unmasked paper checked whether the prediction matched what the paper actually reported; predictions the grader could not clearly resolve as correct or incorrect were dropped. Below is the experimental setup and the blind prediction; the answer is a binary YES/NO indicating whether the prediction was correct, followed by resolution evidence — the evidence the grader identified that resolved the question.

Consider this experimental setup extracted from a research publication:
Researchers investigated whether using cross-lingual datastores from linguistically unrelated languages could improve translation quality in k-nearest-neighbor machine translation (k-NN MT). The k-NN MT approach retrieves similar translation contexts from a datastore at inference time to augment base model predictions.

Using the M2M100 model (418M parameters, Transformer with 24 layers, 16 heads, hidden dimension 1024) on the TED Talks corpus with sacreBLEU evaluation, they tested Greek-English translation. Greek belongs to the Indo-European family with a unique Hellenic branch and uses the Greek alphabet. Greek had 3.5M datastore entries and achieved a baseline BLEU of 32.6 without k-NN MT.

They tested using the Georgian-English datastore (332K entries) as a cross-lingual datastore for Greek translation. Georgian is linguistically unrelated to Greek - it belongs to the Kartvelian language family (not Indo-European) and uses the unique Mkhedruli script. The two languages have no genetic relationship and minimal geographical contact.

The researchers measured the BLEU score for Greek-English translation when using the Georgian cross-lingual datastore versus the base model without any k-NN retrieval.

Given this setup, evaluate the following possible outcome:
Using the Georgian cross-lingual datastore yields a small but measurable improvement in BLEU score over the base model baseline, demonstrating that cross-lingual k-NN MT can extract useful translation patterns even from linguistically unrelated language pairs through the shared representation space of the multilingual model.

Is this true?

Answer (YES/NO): YES